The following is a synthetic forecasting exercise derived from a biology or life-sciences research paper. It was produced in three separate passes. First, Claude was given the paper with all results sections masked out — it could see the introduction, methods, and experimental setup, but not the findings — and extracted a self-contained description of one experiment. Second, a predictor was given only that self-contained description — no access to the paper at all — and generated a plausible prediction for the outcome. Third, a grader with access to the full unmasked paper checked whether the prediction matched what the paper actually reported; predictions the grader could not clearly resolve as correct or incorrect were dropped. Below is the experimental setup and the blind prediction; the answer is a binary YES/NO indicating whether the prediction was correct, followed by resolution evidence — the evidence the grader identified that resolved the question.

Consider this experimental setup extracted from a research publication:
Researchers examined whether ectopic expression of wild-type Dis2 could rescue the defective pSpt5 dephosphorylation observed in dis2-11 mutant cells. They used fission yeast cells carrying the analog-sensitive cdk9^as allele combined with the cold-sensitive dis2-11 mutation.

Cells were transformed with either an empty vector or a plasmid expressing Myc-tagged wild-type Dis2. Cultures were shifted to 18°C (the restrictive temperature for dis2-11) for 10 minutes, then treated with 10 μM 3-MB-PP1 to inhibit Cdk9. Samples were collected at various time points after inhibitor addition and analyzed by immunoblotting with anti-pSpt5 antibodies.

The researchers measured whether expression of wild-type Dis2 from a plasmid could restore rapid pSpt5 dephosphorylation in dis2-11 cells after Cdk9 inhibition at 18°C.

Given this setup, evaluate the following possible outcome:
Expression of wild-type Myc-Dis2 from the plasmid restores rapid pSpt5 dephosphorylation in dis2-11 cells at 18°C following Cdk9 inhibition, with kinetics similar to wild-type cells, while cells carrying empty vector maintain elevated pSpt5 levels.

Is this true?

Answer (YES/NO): YES